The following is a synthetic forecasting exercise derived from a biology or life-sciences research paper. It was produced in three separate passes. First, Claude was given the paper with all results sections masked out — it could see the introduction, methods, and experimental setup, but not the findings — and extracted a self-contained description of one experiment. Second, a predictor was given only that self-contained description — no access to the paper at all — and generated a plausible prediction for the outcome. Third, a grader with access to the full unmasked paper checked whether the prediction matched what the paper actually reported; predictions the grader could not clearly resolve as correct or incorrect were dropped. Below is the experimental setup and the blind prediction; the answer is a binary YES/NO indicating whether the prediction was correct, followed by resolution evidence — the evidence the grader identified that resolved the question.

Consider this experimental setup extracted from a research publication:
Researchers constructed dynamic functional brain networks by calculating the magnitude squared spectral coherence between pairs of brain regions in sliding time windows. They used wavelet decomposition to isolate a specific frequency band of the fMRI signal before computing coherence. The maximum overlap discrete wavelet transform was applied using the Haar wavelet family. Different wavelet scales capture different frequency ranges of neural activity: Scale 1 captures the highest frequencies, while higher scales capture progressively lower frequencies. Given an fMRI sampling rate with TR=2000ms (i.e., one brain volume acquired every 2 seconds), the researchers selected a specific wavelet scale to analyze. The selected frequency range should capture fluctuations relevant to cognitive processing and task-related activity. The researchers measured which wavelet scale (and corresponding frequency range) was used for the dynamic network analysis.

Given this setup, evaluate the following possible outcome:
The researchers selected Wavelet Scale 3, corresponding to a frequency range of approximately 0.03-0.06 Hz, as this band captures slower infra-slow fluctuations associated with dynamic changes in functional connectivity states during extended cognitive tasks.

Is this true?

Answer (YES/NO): NO